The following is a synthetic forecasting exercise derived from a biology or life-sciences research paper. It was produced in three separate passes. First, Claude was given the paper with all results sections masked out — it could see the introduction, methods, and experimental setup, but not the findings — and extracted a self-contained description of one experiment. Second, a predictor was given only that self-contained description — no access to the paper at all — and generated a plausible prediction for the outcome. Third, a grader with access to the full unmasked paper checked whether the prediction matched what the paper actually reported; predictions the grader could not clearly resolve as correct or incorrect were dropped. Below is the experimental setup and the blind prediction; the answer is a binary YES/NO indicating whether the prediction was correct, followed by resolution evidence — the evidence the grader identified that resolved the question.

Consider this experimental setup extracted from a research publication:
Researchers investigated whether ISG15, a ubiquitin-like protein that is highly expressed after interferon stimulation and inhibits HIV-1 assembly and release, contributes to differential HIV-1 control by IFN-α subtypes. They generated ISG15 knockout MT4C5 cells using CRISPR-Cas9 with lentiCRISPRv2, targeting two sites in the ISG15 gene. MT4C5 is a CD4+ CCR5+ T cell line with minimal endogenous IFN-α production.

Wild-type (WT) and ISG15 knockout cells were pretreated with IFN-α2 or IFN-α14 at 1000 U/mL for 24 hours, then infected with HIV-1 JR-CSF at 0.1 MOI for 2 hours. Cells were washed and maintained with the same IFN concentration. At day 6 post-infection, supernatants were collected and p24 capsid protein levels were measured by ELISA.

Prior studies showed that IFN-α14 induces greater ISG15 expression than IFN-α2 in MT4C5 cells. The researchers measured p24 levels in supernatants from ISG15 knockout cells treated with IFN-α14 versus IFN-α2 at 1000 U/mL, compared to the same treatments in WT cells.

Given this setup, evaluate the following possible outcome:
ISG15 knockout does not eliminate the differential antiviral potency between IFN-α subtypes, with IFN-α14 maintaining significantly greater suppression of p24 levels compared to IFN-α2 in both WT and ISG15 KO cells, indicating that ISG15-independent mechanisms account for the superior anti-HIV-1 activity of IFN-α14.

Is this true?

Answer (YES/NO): NO